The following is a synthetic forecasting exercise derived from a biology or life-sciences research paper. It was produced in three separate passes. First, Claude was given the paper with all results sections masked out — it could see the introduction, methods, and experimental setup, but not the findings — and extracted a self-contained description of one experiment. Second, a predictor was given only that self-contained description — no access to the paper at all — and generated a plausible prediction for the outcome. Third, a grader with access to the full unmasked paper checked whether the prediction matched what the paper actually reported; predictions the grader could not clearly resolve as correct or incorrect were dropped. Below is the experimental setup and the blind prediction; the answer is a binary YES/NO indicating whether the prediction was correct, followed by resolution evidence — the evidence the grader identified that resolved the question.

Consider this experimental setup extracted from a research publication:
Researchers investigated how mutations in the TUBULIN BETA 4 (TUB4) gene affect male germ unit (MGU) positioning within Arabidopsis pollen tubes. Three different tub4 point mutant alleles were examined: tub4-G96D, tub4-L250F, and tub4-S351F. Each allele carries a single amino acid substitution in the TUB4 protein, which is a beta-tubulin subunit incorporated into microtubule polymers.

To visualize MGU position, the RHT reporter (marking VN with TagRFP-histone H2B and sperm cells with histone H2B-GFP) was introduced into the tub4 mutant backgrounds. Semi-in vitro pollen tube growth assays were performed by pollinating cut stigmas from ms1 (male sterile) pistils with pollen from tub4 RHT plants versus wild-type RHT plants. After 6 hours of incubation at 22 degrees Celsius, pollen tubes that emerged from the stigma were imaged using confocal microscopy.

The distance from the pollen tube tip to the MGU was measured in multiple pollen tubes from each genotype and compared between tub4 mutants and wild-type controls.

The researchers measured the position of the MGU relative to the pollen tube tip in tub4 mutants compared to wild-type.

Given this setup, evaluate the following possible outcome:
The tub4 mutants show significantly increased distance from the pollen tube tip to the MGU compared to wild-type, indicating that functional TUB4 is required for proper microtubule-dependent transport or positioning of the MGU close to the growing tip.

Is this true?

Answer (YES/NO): YES